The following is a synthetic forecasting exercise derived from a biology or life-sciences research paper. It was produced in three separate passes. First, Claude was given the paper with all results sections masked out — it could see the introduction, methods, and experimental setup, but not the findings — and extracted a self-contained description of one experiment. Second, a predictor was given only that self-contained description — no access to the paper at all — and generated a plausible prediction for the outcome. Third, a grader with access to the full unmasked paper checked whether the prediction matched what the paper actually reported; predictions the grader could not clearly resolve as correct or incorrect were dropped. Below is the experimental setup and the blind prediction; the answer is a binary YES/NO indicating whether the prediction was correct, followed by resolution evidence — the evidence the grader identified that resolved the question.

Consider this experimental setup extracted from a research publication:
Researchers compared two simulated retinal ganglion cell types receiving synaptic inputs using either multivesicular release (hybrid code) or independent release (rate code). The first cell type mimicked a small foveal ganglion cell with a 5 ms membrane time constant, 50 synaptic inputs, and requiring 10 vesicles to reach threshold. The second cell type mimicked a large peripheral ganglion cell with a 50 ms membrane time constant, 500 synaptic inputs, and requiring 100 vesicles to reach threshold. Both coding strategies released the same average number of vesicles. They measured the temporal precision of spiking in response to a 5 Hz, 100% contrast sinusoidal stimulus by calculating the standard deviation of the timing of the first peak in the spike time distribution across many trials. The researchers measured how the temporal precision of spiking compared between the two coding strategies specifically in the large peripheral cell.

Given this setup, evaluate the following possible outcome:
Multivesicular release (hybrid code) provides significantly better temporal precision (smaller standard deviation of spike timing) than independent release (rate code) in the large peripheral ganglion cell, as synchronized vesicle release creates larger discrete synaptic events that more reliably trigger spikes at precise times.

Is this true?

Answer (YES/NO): NO